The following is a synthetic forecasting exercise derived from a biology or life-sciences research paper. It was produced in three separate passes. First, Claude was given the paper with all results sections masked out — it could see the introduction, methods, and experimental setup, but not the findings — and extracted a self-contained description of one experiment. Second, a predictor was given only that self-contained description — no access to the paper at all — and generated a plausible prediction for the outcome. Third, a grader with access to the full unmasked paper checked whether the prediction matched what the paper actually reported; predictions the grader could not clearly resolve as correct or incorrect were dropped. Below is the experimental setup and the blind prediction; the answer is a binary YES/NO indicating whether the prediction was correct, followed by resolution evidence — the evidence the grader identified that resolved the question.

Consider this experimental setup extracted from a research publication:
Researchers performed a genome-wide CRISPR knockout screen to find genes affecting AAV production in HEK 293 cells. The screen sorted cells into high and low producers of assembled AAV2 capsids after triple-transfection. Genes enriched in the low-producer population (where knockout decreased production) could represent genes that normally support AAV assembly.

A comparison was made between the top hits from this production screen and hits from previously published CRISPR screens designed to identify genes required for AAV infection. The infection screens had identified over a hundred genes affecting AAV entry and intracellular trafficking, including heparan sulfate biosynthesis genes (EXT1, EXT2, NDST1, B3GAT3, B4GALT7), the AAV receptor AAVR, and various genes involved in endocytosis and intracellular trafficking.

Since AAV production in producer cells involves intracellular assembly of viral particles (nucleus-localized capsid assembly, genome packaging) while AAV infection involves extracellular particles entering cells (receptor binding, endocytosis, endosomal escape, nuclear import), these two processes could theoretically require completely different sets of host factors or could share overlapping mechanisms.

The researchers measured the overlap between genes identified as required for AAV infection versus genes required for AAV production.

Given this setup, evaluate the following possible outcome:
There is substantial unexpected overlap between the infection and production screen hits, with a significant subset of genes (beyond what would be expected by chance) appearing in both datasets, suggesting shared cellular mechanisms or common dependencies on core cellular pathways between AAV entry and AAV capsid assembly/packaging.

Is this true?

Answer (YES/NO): YES